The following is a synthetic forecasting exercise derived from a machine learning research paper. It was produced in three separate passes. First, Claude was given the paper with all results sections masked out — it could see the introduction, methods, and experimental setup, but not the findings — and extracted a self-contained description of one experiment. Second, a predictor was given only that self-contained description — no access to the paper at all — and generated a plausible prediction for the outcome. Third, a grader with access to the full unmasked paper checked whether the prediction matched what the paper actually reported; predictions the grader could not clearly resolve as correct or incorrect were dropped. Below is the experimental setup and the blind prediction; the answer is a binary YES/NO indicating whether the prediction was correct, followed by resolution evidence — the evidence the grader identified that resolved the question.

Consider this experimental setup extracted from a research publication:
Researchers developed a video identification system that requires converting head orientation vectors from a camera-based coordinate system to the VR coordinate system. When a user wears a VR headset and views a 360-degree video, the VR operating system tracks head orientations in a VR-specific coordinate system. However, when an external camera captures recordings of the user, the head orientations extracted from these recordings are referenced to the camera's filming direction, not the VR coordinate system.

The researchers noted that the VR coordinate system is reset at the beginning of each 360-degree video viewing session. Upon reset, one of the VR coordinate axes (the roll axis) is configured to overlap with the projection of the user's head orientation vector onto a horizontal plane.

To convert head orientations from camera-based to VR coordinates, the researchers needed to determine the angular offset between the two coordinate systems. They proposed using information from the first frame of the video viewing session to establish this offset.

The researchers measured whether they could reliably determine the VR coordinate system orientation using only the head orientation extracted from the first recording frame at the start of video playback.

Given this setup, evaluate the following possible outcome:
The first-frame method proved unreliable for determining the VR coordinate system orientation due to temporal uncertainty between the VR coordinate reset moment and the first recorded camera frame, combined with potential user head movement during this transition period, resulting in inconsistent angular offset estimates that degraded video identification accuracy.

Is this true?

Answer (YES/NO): NO